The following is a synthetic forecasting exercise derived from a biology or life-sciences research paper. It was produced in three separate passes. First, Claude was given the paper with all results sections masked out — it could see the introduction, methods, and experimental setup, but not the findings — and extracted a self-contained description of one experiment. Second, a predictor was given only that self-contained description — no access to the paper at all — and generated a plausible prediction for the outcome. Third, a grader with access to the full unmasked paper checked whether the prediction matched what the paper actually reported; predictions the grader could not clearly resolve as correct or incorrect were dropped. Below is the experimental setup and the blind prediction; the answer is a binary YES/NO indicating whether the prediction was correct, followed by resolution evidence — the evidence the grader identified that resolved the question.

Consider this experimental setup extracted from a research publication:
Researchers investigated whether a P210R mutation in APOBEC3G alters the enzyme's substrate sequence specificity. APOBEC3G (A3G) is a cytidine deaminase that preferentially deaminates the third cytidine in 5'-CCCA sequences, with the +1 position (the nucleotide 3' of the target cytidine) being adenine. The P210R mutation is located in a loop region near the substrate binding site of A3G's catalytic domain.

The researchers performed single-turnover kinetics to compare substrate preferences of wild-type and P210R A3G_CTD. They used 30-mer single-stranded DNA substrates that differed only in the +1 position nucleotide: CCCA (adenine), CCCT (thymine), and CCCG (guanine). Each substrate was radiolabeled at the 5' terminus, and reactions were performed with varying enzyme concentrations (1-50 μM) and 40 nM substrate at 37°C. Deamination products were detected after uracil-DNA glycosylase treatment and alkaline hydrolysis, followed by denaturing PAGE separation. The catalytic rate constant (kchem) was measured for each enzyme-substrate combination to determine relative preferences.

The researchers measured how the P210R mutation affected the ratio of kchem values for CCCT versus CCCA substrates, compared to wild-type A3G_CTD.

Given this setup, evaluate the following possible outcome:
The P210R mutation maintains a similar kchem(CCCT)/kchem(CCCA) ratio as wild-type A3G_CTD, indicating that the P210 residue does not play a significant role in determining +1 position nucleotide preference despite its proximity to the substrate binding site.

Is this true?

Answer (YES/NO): NO